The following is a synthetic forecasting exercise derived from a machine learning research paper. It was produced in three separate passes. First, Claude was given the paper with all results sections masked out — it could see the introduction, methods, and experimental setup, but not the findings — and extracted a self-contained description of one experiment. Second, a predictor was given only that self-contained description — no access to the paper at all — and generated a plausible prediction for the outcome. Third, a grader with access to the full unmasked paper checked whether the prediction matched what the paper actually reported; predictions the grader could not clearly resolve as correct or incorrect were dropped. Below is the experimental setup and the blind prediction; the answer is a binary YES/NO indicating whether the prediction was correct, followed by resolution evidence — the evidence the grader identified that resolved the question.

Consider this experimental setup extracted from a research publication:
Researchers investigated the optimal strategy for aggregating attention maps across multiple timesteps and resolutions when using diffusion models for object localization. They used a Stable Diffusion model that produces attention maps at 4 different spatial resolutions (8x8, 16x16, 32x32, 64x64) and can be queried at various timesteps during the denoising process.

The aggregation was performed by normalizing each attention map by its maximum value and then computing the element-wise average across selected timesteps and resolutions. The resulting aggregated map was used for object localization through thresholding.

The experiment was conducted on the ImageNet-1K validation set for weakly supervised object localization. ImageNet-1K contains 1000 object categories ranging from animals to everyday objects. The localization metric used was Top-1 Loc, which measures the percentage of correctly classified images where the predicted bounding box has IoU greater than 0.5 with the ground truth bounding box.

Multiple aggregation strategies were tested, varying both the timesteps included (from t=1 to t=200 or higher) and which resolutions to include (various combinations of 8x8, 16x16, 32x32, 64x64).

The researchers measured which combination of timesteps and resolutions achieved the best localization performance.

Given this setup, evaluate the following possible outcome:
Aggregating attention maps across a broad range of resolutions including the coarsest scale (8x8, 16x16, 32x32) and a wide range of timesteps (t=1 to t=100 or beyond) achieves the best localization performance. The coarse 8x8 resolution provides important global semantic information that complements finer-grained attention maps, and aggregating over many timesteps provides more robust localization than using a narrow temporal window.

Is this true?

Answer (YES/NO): NO